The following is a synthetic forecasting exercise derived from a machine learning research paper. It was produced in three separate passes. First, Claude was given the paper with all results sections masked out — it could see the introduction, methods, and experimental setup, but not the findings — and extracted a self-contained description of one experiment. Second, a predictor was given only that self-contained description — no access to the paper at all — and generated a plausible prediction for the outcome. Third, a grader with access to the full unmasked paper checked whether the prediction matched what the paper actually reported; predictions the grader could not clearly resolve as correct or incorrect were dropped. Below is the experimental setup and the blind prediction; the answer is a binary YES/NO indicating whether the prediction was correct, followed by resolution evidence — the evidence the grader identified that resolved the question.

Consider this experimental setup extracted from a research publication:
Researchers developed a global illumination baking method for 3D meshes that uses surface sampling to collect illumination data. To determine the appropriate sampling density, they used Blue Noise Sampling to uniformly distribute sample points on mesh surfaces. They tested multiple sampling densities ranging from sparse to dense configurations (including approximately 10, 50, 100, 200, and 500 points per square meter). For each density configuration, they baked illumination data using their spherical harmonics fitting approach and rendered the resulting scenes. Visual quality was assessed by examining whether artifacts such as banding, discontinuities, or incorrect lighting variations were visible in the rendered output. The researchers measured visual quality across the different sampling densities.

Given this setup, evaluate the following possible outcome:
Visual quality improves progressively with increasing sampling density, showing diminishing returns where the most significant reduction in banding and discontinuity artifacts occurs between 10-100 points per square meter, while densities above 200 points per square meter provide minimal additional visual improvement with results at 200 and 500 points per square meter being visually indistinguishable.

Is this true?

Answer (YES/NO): NO